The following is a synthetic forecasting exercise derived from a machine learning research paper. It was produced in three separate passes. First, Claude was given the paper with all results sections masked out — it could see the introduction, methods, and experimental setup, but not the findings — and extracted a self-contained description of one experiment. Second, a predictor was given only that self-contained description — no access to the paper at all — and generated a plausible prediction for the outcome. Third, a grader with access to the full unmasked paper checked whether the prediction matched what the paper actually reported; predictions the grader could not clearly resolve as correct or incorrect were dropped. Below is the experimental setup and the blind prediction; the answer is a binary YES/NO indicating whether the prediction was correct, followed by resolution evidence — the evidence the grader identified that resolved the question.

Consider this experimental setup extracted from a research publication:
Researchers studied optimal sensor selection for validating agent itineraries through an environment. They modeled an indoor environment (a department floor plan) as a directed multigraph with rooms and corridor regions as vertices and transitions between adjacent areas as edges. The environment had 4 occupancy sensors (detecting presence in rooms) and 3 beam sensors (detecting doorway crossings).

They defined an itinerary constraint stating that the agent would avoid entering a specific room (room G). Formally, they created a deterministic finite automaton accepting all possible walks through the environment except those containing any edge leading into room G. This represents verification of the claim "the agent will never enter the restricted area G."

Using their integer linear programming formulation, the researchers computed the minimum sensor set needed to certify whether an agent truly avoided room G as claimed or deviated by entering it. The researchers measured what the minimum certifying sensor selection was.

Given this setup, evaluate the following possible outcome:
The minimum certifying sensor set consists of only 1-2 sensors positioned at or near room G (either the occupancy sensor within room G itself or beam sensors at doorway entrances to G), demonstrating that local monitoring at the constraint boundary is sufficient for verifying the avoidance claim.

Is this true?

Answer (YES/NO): YES